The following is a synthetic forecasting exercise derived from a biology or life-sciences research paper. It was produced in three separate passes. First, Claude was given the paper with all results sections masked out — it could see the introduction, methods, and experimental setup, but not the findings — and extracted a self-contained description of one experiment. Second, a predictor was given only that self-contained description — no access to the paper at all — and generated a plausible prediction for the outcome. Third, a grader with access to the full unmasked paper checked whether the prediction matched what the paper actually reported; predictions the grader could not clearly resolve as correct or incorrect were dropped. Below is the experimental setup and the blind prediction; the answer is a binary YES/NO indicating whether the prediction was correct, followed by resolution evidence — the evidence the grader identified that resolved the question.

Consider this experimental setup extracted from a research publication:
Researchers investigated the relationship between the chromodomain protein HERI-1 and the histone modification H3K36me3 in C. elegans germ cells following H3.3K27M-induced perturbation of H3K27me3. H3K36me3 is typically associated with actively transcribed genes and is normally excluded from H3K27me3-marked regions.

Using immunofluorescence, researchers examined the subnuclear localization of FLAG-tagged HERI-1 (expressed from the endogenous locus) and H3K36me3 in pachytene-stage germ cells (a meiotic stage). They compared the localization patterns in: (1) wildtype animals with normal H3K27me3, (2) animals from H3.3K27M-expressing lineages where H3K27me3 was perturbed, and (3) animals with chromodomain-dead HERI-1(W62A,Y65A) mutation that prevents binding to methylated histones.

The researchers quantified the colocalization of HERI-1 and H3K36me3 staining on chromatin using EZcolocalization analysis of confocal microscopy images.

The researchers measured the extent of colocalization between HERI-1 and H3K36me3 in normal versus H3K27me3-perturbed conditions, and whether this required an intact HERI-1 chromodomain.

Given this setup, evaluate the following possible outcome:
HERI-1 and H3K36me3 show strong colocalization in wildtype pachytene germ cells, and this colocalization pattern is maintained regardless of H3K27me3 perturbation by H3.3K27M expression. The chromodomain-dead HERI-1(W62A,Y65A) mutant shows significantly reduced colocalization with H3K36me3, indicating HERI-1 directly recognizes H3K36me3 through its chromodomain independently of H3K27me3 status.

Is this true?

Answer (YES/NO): NO